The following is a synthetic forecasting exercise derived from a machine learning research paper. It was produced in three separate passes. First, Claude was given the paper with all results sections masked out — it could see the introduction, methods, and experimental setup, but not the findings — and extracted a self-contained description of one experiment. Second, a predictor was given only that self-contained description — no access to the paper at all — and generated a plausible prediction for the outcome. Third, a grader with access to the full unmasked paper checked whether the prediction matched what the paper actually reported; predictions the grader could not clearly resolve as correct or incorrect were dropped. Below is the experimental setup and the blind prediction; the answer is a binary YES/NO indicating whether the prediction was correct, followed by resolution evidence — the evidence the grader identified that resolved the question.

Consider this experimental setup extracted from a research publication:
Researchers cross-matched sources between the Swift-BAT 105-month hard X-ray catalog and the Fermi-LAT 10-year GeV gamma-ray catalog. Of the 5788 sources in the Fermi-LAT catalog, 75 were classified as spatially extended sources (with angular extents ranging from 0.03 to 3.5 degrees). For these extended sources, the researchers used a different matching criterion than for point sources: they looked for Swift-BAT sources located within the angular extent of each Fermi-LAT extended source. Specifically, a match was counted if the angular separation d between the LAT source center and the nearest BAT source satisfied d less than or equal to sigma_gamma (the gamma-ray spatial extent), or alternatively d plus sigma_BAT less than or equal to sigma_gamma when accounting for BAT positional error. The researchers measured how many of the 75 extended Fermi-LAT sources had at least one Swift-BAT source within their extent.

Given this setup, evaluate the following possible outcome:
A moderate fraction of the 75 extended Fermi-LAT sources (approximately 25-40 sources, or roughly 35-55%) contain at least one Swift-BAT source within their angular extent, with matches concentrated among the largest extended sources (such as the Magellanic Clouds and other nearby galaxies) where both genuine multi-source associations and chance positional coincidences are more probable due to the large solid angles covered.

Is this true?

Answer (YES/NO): YES